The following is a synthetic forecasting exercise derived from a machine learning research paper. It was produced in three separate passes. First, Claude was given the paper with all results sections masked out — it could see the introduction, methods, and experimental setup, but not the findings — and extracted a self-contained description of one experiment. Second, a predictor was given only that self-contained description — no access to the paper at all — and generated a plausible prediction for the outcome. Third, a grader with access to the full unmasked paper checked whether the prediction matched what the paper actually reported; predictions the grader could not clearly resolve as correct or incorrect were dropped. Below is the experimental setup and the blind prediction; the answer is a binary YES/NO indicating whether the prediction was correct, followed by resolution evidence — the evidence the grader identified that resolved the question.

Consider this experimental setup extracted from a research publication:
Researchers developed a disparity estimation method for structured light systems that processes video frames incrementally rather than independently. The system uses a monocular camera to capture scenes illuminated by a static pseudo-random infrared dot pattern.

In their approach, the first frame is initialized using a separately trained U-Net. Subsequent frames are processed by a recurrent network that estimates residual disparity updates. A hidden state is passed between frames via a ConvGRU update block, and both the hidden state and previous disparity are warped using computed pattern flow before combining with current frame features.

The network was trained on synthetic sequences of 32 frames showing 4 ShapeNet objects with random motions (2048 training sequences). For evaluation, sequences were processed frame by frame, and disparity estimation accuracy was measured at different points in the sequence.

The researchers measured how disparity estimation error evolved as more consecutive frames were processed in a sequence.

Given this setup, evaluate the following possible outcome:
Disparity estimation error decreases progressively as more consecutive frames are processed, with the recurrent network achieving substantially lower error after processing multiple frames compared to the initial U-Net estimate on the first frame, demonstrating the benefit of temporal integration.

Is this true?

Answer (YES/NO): YES